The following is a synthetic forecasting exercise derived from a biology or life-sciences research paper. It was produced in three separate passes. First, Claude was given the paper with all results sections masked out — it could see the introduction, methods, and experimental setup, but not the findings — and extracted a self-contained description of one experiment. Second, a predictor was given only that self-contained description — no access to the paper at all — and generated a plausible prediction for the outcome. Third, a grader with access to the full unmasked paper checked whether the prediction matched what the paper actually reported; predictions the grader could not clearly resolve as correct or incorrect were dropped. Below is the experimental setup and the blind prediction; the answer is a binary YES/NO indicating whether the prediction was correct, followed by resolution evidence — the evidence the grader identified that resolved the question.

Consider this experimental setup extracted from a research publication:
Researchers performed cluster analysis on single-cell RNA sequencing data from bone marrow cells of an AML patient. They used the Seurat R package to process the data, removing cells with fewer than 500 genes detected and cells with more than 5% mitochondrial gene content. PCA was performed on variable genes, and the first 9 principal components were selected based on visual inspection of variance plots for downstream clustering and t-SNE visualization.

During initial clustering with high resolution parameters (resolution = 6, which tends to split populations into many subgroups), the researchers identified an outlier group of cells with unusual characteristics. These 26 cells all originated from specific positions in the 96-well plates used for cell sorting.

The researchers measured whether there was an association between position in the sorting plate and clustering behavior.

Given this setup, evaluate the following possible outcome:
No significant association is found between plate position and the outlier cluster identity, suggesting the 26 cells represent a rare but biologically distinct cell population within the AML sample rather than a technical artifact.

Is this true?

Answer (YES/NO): NO